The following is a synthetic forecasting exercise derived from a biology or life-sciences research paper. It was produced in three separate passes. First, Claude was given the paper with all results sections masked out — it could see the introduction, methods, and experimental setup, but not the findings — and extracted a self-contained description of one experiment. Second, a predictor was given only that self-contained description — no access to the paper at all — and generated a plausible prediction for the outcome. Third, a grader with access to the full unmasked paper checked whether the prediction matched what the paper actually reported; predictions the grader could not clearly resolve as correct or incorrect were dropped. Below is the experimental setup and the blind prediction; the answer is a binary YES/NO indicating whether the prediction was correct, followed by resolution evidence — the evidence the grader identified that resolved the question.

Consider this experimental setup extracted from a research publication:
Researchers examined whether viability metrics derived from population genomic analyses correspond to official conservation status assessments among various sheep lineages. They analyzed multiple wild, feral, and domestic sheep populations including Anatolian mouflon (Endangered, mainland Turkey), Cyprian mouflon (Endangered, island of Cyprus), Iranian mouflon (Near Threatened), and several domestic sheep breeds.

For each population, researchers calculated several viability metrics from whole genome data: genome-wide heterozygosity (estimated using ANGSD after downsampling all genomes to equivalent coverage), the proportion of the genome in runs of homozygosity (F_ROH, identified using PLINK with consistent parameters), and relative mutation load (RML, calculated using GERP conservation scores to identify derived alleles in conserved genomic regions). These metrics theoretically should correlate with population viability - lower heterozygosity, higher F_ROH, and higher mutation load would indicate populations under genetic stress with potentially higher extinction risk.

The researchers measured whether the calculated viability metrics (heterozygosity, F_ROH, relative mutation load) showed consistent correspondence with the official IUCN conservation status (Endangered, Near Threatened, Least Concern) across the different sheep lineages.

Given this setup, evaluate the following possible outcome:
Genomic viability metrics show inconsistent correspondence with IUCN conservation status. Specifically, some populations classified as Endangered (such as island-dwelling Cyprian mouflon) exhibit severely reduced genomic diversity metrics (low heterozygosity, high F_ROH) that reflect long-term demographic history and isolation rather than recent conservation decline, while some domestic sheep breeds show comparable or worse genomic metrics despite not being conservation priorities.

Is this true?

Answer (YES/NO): YES